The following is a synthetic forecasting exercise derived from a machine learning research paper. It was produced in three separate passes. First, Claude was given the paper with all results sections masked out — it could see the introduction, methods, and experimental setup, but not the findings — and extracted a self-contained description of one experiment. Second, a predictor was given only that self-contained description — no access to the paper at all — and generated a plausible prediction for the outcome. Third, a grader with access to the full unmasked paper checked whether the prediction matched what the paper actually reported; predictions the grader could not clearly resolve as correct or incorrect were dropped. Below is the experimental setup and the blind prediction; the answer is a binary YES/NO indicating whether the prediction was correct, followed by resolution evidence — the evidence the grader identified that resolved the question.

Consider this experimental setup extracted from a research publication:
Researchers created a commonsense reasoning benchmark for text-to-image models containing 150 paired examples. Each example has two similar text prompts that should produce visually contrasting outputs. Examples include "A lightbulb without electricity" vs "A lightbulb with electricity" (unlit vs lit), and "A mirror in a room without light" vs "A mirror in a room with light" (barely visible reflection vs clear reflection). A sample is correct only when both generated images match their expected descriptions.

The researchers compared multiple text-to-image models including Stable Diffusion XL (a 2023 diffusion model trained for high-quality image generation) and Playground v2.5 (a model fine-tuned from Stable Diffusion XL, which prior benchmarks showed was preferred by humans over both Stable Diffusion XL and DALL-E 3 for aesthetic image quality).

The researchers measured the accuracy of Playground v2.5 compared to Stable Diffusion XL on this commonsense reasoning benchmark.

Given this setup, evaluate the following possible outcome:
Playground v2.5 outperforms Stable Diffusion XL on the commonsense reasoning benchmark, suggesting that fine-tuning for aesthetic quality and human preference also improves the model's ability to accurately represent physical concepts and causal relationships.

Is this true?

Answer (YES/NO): NO